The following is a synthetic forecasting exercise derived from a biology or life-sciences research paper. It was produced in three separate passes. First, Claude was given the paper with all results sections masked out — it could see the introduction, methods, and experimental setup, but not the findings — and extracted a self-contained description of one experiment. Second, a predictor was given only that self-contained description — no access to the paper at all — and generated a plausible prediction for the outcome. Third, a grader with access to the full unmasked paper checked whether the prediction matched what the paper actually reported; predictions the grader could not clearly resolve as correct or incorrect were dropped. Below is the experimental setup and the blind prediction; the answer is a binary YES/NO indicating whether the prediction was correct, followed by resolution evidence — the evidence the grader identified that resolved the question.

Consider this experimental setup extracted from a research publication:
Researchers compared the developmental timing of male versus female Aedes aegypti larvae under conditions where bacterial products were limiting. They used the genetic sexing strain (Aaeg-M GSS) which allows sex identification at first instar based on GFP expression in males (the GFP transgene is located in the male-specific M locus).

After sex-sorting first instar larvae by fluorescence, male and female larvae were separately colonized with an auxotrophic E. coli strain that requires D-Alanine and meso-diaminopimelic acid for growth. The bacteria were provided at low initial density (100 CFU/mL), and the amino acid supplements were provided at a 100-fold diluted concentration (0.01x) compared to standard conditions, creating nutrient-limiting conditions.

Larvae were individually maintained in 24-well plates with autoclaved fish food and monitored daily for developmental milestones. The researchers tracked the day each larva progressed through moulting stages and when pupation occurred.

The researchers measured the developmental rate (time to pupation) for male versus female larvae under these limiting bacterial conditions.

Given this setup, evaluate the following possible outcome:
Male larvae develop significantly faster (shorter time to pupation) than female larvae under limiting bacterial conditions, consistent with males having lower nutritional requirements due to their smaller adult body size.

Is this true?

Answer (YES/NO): NO